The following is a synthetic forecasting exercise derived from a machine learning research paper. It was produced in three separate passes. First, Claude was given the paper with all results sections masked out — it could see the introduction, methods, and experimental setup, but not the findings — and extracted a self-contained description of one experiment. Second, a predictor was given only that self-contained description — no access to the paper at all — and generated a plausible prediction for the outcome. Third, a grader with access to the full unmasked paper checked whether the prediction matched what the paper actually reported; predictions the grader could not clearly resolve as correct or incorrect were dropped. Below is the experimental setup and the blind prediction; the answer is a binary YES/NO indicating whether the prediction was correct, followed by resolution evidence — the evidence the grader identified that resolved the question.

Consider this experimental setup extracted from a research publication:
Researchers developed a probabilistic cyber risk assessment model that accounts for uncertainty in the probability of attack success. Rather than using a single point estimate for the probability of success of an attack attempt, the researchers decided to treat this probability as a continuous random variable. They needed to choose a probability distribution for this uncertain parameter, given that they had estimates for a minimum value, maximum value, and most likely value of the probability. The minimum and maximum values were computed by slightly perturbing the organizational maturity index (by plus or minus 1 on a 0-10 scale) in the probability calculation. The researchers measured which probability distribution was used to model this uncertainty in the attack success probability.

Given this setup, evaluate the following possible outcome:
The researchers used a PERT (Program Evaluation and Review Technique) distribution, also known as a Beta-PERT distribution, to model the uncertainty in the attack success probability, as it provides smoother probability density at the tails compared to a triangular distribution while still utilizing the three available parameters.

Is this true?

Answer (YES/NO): YES